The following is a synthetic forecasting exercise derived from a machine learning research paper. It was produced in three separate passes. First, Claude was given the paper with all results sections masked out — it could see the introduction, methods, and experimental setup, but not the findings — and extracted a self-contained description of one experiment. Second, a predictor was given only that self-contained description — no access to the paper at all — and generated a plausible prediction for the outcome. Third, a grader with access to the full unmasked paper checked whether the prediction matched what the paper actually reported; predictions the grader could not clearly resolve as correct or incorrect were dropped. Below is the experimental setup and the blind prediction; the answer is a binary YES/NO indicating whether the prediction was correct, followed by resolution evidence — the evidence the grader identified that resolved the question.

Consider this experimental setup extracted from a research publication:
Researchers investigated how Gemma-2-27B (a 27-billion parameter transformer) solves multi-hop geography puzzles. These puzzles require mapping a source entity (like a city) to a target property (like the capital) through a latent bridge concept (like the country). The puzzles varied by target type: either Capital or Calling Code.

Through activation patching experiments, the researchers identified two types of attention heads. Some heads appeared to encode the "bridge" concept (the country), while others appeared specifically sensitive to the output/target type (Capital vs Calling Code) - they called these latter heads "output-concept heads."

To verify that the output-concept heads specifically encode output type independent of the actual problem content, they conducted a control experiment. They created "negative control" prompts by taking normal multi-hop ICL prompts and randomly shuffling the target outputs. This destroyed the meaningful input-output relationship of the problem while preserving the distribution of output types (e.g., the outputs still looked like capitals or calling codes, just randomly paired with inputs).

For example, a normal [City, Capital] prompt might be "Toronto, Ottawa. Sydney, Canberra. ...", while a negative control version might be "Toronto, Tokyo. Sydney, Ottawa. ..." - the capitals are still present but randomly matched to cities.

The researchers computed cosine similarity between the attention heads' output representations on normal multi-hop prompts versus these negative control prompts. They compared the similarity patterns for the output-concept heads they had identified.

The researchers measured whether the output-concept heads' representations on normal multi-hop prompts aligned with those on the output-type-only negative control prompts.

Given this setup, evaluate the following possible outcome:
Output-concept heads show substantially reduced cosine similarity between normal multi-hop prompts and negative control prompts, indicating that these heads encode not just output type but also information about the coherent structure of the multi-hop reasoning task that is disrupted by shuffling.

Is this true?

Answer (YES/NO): NO